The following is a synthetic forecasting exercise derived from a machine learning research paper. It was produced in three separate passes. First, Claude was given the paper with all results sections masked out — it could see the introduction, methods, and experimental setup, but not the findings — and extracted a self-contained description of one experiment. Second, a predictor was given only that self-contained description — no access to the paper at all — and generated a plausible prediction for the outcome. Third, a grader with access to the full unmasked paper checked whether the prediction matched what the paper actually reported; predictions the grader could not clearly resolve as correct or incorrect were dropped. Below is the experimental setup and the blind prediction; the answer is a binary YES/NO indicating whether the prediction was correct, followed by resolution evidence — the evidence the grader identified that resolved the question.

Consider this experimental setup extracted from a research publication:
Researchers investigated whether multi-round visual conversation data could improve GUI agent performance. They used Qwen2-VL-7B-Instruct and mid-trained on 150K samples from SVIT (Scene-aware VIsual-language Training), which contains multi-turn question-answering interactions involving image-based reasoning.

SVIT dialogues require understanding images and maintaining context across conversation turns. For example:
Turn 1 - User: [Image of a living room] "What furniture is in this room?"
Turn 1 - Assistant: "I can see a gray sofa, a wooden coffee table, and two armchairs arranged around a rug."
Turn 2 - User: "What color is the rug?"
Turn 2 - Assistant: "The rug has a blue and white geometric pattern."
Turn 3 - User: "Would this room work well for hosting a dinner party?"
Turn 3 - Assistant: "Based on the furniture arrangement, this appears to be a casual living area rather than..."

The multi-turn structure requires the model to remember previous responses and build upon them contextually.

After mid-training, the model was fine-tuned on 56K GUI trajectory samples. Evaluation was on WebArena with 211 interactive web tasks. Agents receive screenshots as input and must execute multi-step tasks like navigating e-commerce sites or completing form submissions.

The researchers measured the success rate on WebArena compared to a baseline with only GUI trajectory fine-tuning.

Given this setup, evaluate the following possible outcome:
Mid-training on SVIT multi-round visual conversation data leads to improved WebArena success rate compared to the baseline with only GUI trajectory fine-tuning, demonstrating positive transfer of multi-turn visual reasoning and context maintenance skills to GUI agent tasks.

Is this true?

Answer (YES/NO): YES